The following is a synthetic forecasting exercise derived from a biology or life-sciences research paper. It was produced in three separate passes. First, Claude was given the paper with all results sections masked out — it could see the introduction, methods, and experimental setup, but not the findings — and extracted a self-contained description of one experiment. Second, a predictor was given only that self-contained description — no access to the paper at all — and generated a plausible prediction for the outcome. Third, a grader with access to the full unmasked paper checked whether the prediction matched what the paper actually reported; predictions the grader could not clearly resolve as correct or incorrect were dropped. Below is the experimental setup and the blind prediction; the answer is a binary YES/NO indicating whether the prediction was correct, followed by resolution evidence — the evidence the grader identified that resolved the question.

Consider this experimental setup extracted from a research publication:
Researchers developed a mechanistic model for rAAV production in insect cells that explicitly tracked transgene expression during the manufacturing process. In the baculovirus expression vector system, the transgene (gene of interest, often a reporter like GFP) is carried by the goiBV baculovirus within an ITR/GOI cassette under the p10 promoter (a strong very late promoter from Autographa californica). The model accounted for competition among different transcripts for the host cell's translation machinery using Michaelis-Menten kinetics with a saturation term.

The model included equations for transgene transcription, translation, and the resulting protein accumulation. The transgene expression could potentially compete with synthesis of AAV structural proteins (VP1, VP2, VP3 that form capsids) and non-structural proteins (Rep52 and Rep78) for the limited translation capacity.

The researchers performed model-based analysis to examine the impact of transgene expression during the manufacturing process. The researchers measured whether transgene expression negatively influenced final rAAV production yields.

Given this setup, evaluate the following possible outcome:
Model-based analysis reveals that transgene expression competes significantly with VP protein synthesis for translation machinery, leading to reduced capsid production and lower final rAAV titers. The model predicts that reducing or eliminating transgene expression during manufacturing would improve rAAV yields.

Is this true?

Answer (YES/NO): YES